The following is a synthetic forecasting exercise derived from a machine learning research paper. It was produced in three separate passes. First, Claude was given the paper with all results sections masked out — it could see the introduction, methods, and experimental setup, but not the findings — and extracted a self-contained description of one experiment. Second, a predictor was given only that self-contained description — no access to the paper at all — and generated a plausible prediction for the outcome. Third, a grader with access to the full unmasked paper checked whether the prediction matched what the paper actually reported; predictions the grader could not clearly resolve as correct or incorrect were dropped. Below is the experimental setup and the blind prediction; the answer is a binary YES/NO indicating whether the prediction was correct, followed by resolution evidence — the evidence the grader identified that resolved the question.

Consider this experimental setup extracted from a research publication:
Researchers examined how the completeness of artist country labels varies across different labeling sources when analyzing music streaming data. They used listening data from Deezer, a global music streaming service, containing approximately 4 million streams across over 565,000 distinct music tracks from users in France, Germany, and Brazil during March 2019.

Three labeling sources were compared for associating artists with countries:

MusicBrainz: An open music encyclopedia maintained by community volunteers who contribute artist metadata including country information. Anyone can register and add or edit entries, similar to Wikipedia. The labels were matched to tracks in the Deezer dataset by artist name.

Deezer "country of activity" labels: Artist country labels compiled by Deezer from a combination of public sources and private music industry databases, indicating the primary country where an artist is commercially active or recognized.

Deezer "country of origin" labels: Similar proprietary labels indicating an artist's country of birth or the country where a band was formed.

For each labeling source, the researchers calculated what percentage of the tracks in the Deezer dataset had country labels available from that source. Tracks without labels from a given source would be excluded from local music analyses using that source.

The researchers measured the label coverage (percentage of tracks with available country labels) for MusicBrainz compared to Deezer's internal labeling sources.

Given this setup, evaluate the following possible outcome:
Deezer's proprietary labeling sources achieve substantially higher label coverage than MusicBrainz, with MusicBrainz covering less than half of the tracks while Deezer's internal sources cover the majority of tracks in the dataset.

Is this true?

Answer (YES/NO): NO